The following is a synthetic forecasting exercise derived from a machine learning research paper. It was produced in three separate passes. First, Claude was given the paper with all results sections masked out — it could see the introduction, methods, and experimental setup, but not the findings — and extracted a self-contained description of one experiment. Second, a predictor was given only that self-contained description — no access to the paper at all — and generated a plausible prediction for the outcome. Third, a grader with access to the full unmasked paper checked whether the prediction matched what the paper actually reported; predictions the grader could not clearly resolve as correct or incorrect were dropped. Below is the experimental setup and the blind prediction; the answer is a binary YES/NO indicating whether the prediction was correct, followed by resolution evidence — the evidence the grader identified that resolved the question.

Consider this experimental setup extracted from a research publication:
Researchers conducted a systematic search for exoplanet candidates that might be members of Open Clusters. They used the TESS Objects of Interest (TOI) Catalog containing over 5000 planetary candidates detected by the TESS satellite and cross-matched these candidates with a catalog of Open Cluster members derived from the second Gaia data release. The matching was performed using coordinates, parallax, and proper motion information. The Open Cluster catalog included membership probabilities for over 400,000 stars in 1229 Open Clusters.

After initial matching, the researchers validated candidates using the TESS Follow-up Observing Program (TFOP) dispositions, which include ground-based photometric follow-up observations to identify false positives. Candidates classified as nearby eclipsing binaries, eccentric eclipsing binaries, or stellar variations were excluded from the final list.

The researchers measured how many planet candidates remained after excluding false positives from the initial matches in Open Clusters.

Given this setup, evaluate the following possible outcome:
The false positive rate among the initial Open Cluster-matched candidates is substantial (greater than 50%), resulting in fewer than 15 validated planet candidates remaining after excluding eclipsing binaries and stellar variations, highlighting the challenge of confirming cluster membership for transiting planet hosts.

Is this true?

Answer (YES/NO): YES